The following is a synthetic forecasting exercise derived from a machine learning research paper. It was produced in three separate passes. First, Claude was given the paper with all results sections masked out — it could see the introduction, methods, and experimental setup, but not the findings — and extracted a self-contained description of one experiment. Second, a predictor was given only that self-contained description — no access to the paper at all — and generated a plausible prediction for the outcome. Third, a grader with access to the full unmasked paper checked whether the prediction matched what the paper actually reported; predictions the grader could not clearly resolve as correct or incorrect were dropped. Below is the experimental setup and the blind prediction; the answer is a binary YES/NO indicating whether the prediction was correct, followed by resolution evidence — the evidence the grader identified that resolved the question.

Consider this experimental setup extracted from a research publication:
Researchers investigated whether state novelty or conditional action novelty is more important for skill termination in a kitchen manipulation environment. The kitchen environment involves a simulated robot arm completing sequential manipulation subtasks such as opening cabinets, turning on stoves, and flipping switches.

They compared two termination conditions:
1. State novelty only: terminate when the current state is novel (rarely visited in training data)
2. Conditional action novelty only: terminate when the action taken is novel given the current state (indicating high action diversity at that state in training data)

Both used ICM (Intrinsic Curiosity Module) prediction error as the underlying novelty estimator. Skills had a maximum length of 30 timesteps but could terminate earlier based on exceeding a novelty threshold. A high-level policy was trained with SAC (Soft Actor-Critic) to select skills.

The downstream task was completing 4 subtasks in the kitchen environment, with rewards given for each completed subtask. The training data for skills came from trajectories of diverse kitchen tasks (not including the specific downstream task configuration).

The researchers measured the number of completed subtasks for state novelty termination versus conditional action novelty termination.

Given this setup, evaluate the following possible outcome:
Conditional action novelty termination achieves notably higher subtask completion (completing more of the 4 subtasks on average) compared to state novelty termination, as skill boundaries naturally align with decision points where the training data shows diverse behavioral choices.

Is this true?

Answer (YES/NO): YES